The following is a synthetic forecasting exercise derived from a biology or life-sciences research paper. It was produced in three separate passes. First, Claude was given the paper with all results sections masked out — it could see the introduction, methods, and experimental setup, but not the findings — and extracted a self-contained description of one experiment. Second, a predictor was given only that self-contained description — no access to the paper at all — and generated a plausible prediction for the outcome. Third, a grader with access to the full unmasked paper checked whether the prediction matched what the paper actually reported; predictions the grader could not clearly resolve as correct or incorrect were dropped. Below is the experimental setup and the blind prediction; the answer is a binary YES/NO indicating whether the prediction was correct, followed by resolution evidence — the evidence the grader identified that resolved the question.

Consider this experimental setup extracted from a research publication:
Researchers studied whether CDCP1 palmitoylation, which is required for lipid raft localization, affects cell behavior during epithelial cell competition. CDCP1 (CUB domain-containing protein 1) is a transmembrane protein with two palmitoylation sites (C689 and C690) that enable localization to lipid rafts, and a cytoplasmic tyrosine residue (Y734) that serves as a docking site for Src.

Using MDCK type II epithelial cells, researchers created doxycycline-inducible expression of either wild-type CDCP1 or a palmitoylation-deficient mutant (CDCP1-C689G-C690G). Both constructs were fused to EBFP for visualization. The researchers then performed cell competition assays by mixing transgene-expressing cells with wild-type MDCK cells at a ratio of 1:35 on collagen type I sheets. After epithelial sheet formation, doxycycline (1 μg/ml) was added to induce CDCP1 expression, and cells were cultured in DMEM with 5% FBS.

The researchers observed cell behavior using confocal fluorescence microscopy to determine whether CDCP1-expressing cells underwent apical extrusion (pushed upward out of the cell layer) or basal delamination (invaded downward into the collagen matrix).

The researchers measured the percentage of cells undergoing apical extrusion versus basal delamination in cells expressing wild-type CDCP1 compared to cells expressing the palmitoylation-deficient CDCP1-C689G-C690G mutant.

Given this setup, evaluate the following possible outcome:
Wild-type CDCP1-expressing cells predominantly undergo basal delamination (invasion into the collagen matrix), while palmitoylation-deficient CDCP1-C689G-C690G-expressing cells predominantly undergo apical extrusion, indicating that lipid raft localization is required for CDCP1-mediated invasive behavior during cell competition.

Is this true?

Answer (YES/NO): YES